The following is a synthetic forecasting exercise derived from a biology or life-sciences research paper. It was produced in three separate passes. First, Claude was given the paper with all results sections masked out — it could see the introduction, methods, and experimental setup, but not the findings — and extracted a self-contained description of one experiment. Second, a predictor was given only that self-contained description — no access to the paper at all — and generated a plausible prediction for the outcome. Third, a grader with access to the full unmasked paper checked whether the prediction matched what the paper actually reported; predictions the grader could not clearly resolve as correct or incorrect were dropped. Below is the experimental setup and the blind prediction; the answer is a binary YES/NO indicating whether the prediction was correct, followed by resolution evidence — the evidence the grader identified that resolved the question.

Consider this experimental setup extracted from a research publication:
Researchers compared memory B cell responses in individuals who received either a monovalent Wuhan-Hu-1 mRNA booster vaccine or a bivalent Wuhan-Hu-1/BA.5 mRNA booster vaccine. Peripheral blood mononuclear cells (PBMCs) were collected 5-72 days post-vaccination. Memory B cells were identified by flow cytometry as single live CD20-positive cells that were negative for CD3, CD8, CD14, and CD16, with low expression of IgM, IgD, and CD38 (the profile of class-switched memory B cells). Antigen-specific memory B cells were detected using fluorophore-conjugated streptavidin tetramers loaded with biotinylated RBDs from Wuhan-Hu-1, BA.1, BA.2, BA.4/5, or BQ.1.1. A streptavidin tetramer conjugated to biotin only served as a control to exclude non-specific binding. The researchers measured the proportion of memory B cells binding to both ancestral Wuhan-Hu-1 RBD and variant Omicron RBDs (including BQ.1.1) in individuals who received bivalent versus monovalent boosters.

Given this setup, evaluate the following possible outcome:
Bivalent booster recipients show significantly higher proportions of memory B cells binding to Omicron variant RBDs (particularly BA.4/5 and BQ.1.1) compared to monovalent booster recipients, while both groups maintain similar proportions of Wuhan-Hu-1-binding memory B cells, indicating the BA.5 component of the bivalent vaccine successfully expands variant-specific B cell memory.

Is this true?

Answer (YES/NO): NO